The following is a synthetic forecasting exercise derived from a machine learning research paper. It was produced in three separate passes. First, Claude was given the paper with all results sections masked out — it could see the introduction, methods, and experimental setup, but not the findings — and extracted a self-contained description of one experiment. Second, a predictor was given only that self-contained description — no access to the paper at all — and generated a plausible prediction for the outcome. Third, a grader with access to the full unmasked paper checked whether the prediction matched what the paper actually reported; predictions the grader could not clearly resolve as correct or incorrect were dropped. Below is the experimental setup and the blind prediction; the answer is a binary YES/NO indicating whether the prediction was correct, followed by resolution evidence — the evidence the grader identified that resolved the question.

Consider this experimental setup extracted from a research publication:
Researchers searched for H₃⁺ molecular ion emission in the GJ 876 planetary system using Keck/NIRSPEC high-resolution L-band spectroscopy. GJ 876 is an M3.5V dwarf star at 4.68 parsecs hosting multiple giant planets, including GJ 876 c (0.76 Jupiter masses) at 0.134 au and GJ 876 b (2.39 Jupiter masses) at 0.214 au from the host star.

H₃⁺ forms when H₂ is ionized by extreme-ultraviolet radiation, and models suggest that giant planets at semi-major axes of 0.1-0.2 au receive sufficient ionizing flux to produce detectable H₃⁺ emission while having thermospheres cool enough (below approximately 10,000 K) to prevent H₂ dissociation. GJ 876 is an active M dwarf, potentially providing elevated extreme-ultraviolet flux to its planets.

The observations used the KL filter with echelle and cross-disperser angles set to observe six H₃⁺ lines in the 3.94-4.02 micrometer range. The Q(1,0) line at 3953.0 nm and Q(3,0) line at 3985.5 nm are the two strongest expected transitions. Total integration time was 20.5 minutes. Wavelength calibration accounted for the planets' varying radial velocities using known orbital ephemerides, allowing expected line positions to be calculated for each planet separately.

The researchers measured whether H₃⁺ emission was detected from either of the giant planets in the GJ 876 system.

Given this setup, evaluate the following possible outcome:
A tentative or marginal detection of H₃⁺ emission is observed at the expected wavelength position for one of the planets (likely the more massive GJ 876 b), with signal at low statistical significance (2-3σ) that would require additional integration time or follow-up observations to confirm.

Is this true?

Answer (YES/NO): NO